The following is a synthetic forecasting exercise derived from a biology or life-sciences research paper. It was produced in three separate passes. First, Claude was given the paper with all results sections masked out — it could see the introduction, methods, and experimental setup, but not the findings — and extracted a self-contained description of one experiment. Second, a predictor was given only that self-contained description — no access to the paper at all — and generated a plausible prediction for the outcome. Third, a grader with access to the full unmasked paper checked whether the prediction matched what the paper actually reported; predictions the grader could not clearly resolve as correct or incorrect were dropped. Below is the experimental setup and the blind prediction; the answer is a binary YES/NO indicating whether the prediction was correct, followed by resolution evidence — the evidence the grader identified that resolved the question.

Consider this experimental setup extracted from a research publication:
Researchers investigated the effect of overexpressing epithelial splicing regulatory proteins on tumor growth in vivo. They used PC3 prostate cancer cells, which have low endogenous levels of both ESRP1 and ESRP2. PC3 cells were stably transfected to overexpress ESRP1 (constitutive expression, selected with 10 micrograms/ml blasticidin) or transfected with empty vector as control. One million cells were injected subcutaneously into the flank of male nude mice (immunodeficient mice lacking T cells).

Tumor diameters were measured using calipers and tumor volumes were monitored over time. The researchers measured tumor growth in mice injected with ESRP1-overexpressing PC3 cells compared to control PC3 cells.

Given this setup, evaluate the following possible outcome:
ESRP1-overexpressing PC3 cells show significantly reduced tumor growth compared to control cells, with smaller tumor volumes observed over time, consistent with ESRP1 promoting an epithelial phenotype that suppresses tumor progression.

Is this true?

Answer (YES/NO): YES